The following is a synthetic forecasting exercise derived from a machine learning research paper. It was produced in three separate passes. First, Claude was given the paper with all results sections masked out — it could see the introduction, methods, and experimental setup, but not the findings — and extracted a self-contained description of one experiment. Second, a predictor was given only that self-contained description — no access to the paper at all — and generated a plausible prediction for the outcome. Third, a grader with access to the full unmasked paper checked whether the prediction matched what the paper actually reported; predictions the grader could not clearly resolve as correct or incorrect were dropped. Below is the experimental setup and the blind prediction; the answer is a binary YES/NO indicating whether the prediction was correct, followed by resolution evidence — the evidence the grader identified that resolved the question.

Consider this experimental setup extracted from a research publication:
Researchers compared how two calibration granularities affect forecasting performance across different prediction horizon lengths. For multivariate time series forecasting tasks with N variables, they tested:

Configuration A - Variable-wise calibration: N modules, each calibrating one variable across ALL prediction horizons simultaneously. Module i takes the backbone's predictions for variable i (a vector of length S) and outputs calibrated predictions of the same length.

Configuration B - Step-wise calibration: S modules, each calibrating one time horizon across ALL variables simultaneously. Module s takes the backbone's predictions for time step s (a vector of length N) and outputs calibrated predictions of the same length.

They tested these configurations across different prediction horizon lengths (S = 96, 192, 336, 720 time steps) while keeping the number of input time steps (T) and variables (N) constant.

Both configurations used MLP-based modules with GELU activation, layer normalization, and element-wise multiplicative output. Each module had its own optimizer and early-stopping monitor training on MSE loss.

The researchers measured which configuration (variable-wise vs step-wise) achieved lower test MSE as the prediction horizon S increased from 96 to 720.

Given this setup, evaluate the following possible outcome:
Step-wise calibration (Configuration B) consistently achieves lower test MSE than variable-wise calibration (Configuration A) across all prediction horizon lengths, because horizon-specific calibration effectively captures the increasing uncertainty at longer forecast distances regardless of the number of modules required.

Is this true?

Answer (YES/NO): NO